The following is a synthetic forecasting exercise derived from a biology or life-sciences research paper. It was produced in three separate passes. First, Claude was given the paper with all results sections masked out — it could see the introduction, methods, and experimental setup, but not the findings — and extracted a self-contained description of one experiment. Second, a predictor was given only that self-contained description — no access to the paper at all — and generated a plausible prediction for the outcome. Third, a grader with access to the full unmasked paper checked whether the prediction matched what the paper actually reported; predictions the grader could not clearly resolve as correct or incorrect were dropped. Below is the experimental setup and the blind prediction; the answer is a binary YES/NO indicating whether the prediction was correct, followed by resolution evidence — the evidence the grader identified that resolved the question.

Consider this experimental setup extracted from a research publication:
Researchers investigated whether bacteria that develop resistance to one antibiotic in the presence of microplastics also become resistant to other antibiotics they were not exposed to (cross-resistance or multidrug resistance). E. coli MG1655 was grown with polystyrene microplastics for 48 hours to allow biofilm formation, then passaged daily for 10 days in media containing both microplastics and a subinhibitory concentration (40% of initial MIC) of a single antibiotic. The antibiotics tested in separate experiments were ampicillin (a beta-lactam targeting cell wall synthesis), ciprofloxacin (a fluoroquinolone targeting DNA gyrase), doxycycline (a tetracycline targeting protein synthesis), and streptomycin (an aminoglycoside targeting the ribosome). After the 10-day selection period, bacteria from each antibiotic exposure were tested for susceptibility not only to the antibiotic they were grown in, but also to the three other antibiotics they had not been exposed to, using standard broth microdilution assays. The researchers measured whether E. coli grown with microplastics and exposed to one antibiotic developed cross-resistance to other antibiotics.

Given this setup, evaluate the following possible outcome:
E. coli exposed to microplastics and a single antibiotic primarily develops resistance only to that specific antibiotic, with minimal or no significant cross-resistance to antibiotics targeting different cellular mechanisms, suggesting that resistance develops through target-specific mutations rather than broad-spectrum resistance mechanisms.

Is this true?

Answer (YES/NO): NO